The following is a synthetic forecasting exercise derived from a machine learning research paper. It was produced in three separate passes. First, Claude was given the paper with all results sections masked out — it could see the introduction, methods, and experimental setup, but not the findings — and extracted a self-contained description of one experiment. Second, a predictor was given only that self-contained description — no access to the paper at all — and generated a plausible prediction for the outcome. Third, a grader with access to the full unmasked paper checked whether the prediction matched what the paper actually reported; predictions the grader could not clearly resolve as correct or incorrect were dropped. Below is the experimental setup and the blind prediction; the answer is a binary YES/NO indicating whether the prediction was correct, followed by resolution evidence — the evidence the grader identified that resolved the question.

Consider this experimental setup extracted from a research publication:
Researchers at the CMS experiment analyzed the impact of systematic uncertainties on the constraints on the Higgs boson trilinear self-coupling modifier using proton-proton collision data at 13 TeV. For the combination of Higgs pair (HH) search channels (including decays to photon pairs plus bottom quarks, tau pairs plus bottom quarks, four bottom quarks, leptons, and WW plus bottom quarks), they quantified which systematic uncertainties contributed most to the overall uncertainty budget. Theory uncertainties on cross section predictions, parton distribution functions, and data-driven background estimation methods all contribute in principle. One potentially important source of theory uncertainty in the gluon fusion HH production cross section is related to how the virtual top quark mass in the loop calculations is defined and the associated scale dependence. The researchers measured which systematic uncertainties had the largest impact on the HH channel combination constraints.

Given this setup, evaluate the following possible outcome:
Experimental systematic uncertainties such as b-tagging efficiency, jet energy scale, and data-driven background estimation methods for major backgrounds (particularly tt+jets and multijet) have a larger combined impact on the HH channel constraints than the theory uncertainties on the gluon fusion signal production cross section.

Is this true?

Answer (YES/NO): NO